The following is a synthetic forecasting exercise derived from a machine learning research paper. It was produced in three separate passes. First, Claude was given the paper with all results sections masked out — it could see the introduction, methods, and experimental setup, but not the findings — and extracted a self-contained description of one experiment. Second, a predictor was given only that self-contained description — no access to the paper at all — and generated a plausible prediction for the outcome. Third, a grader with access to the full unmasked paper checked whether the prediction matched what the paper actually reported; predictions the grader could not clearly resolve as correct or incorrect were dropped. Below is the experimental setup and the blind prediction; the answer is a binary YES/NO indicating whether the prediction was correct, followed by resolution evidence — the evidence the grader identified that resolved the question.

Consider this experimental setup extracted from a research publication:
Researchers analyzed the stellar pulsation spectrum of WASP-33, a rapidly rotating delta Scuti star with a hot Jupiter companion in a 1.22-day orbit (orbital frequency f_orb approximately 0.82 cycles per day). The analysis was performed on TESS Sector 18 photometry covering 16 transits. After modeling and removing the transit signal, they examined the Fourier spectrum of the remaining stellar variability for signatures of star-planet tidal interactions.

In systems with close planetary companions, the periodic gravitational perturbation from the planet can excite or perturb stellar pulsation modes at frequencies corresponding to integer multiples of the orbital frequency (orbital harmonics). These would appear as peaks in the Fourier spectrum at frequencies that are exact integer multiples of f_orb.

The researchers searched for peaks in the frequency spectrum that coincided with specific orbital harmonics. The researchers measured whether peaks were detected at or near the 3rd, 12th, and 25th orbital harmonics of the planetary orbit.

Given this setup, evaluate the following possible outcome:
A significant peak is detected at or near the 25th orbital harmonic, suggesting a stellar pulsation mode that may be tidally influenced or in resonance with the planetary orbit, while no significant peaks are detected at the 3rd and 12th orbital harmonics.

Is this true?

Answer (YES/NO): NO